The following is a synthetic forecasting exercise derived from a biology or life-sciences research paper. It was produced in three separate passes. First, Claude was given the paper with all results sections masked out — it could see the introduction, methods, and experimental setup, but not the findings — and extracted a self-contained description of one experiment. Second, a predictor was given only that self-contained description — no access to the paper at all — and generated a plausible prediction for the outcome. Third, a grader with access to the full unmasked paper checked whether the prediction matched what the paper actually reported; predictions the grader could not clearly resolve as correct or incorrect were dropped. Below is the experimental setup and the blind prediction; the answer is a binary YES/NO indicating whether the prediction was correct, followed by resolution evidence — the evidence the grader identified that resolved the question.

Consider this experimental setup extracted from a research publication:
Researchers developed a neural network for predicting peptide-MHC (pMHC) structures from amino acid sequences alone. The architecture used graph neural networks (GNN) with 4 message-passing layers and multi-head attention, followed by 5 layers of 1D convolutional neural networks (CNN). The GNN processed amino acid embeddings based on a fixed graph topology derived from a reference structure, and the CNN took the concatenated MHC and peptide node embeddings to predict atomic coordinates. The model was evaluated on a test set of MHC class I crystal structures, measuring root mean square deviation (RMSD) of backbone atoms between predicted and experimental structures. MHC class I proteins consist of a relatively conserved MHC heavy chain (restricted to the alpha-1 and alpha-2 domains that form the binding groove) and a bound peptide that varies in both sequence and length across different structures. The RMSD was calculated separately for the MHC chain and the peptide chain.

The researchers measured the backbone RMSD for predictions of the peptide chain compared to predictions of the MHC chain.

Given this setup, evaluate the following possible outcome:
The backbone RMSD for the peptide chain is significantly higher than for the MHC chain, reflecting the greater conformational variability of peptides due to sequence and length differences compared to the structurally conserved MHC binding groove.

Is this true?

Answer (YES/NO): YES